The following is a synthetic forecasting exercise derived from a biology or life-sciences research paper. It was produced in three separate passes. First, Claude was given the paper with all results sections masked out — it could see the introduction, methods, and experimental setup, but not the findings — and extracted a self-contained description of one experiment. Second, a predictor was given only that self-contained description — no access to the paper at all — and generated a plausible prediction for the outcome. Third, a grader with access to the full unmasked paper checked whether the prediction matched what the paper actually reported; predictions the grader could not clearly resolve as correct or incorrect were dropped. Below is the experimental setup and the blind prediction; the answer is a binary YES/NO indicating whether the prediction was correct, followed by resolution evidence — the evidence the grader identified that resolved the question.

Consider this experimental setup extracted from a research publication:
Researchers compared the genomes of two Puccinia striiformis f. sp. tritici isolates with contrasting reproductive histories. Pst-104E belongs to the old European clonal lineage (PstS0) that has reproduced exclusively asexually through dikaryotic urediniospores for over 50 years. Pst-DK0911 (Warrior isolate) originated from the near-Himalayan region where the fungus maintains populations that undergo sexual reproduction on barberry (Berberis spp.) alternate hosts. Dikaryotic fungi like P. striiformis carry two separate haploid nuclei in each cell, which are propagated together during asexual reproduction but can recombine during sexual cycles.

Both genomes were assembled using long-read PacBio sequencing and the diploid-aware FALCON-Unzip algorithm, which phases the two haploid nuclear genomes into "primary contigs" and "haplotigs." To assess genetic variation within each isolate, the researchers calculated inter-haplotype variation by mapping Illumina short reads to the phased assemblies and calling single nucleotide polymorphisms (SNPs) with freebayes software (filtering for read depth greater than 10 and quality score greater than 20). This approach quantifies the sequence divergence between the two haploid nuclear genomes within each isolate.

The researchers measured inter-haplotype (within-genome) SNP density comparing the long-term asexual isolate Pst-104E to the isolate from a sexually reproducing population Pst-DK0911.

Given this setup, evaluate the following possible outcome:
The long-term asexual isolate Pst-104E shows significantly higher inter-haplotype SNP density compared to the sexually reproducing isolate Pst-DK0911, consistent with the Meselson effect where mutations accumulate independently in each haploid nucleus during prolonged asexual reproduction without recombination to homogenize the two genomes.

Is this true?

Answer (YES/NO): YES